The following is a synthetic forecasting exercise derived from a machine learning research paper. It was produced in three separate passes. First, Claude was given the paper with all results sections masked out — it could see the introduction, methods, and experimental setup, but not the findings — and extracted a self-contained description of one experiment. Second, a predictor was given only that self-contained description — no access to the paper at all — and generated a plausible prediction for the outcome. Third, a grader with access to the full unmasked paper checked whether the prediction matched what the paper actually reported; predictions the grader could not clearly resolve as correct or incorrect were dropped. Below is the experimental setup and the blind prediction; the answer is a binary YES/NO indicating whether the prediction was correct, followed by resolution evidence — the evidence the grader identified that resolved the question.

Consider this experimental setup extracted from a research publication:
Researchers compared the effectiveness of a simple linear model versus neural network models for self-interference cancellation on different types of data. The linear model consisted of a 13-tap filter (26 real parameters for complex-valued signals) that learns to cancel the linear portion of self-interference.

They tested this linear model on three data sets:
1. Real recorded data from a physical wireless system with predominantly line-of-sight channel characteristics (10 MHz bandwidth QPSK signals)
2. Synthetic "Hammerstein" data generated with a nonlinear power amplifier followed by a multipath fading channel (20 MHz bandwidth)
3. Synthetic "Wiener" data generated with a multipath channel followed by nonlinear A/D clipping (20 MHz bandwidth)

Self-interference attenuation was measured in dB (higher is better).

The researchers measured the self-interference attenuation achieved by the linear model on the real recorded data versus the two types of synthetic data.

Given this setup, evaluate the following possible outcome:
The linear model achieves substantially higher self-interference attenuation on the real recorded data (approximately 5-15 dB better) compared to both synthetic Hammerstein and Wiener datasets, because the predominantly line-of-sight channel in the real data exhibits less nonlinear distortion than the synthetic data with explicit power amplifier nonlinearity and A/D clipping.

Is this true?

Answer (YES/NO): NO